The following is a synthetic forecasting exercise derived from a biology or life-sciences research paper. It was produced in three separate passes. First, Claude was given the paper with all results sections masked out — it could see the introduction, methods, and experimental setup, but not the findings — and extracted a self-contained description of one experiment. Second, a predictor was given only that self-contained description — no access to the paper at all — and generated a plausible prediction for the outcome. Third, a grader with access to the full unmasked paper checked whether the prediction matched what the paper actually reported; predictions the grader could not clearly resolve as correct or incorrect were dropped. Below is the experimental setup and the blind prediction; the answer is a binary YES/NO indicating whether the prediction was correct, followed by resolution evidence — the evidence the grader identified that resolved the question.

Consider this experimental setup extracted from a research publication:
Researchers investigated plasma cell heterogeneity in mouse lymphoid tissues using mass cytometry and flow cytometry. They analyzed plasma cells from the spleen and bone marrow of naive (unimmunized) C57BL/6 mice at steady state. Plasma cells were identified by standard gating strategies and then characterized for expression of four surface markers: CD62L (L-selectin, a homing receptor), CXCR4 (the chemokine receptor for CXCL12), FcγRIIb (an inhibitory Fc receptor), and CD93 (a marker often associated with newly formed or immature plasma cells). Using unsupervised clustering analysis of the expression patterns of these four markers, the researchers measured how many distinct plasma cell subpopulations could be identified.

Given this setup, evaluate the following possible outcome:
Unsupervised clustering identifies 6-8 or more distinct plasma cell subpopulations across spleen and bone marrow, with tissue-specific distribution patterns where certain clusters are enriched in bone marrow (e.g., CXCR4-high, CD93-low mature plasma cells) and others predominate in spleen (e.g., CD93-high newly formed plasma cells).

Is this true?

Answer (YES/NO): NO